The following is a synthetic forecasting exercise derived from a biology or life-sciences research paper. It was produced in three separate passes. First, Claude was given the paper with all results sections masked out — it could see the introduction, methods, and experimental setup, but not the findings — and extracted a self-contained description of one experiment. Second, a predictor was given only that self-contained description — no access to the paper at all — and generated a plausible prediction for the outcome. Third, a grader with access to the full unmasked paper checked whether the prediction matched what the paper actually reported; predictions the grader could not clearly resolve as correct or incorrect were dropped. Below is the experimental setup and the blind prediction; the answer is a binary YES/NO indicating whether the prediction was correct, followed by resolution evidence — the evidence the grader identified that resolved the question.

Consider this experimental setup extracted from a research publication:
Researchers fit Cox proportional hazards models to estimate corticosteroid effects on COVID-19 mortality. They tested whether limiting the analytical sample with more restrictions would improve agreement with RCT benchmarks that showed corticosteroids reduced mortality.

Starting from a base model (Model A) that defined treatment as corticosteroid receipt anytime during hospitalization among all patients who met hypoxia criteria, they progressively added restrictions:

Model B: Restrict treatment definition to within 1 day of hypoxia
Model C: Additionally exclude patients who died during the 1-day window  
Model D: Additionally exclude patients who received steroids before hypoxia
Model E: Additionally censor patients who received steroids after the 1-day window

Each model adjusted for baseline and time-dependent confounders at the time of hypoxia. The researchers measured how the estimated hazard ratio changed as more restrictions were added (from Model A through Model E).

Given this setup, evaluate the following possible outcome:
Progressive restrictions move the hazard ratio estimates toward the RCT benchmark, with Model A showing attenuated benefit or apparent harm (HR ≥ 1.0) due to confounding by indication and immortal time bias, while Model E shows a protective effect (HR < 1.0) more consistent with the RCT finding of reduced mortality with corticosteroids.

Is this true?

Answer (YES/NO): NO